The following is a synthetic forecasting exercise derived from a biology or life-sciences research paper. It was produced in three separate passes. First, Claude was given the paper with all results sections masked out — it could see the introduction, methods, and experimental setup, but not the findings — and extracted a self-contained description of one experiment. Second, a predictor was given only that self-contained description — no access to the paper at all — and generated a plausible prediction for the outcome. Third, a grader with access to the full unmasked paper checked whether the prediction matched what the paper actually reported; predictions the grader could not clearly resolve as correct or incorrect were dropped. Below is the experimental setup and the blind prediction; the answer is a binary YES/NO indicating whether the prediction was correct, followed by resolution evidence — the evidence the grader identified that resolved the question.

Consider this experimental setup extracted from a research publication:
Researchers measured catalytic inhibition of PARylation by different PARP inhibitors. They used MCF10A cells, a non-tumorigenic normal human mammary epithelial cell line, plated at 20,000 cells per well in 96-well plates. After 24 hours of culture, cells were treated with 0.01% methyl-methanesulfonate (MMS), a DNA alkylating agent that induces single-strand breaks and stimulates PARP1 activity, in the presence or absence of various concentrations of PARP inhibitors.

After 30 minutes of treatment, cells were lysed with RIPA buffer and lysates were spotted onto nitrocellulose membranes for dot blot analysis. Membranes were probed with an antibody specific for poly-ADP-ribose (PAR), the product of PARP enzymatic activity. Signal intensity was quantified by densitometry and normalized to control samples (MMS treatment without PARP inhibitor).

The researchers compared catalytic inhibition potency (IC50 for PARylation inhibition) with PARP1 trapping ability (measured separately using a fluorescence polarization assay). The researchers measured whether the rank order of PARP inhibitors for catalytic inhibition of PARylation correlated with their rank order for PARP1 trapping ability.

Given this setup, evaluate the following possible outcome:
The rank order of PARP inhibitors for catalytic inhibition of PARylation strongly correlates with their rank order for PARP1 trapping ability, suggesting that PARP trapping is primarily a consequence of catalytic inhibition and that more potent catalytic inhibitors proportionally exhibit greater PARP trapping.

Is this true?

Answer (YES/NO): NO